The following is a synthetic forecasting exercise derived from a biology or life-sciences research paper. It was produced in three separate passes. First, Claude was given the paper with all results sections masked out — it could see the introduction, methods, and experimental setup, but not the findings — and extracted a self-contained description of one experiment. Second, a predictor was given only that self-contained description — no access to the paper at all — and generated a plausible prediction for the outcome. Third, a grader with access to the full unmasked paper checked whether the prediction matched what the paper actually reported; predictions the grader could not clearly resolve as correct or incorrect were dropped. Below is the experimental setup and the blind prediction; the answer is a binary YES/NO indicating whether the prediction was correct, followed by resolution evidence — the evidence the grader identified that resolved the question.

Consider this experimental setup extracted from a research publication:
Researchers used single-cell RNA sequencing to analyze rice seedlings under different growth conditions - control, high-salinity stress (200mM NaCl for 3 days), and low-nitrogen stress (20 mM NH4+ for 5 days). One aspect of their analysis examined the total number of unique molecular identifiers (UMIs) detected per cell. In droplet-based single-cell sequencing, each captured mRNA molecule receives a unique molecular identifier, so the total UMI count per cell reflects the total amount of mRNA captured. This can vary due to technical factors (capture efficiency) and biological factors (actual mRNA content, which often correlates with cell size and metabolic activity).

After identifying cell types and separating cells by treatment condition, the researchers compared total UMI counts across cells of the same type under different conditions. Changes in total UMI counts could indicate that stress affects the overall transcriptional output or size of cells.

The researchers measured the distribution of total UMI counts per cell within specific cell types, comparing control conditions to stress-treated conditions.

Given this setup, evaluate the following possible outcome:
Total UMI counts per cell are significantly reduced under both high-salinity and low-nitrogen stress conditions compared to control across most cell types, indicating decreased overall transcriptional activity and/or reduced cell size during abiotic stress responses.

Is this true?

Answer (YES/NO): NO